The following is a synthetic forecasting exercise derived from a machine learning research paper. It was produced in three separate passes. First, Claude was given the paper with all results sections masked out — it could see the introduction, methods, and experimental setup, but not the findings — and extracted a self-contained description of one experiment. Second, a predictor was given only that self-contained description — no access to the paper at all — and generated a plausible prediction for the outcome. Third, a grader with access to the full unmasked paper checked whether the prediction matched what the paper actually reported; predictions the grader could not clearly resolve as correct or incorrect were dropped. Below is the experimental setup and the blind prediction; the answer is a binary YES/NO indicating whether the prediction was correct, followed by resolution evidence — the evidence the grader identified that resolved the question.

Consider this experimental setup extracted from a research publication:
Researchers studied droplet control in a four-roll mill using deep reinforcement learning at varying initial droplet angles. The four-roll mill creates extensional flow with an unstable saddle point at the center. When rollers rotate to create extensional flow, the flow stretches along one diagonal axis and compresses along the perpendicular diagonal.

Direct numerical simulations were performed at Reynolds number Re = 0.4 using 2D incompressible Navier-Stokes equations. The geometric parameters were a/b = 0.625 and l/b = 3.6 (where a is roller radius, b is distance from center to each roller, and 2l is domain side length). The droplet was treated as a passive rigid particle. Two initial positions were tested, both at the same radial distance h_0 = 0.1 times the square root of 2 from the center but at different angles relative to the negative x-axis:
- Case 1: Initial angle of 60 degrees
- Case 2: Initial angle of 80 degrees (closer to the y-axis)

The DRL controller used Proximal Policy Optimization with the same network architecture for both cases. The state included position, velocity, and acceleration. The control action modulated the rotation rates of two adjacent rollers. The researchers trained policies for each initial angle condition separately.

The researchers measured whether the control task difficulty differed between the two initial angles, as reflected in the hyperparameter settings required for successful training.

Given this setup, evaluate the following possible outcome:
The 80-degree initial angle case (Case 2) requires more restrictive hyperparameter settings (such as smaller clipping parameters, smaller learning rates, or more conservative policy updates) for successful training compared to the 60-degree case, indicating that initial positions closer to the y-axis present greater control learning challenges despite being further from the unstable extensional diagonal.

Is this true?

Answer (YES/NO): NO